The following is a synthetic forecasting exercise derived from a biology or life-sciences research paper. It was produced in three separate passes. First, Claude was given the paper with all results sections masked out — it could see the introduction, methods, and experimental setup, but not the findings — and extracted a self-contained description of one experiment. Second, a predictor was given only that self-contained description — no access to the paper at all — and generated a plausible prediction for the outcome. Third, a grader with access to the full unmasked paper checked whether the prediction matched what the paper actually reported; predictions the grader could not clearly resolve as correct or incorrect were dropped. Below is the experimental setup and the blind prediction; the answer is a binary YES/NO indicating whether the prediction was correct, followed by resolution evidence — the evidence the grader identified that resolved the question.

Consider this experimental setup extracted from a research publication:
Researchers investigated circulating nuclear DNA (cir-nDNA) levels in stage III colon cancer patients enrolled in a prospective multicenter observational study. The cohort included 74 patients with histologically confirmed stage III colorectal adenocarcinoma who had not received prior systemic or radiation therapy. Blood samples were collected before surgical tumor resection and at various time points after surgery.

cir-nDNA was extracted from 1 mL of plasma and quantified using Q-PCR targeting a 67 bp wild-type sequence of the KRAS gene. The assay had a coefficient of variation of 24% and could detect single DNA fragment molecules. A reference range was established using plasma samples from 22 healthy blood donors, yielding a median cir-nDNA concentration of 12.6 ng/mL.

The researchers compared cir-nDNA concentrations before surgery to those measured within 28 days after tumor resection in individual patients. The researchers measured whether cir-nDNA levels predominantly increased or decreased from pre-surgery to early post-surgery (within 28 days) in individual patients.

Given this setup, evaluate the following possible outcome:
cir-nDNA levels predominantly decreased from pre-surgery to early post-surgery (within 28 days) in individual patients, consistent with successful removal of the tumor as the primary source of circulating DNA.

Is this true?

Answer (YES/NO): NO